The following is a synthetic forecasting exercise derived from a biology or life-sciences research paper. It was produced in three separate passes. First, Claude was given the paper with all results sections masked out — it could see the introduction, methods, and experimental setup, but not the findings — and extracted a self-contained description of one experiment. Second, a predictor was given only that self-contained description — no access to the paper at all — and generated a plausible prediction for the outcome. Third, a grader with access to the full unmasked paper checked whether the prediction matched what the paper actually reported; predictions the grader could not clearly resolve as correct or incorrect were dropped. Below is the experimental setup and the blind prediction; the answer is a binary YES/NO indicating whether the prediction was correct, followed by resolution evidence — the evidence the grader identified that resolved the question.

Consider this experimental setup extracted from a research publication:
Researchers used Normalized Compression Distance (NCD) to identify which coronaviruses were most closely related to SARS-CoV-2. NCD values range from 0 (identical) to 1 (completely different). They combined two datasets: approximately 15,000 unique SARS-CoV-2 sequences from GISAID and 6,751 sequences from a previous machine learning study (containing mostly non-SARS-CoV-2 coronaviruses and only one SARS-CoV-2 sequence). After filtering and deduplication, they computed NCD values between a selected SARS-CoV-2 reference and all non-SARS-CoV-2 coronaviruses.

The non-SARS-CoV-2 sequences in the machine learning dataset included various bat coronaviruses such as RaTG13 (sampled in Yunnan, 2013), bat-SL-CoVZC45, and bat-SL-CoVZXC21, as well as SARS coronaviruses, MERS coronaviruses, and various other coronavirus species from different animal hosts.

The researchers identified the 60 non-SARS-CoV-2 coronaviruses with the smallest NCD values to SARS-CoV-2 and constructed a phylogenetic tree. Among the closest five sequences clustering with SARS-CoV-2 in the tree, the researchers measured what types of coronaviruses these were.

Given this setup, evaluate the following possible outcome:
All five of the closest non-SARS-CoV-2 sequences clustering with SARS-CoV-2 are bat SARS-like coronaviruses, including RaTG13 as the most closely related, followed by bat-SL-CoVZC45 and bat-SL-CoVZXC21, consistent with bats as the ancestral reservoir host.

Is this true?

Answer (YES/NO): YES